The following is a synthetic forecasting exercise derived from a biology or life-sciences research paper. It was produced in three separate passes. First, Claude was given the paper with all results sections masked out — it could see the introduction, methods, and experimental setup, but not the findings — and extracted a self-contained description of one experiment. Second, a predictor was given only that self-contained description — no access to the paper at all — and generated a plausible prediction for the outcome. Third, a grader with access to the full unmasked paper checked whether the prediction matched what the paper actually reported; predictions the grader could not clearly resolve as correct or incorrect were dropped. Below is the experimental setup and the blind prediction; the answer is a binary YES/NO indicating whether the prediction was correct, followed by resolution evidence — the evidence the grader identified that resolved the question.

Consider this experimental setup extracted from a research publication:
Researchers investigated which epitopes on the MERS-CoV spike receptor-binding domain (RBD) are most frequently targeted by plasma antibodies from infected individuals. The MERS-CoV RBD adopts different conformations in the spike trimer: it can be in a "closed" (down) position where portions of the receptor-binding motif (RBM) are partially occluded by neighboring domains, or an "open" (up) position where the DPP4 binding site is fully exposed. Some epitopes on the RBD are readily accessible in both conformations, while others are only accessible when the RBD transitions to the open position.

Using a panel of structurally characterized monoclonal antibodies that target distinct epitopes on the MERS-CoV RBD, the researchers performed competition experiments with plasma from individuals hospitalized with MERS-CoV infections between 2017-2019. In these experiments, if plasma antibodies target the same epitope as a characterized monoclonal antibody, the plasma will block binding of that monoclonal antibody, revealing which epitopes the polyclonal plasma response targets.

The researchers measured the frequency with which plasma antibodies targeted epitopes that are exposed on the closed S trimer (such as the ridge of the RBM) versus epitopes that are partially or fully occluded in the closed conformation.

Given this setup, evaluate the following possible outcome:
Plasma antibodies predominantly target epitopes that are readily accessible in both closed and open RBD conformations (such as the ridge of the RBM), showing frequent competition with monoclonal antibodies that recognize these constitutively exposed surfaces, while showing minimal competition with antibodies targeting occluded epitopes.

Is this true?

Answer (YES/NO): YES